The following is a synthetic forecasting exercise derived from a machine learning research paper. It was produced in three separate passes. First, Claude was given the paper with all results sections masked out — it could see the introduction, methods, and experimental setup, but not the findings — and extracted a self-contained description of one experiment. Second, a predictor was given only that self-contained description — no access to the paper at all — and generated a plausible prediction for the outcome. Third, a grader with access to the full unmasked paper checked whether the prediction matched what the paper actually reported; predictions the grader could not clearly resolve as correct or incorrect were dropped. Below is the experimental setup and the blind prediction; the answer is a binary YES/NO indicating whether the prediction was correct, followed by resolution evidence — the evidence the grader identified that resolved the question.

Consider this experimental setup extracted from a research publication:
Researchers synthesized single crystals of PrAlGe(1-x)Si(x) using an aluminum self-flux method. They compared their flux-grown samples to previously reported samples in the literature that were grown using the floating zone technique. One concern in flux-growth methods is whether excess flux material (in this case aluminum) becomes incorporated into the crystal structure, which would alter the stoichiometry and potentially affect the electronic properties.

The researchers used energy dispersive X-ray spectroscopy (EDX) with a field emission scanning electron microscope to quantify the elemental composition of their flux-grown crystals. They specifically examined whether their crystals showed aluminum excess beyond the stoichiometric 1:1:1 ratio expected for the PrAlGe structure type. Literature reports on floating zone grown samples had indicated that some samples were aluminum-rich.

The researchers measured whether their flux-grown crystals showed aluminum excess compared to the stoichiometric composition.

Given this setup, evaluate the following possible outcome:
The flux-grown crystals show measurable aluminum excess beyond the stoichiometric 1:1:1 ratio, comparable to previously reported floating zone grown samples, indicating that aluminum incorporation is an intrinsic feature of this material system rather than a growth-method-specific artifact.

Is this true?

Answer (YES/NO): NO